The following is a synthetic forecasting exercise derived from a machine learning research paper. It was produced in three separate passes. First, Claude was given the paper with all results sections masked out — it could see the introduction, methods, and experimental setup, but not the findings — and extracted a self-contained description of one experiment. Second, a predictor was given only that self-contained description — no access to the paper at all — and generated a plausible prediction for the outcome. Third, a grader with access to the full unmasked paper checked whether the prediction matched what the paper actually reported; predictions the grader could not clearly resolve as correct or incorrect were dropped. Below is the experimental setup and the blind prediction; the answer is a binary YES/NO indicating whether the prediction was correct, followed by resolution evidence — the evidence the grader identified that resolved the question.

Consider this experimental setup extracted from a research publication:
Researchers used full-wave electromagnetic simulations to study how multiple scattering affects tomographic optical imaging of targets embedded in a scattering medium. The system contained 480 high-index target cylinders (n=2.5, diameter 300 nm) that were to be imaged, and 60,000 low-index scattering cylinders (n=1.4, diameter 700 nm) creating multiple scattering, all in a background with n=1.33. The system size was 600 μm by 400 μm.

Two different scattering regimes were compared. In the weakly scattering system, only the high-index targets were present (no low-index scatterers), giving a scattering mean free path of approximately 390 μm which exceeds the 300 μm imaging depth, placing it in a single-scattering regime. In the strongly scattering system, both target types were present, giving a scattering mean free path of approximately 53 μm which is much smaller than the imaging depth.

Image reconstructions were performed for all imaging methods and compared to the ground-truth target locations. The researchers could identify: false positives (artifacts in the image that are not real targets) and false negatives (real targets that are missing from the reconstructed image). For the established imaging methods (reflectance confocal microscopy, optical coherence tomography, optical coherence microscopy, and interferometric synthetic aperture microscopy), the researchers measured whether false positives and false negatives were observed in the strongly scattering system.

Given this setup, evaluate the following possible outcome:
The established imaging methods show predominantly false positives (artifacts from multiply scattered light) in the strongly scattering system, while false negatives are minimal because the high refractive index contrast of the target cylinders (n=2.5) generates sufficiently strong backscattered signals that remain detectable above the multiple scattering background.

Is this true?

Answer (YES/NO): NO